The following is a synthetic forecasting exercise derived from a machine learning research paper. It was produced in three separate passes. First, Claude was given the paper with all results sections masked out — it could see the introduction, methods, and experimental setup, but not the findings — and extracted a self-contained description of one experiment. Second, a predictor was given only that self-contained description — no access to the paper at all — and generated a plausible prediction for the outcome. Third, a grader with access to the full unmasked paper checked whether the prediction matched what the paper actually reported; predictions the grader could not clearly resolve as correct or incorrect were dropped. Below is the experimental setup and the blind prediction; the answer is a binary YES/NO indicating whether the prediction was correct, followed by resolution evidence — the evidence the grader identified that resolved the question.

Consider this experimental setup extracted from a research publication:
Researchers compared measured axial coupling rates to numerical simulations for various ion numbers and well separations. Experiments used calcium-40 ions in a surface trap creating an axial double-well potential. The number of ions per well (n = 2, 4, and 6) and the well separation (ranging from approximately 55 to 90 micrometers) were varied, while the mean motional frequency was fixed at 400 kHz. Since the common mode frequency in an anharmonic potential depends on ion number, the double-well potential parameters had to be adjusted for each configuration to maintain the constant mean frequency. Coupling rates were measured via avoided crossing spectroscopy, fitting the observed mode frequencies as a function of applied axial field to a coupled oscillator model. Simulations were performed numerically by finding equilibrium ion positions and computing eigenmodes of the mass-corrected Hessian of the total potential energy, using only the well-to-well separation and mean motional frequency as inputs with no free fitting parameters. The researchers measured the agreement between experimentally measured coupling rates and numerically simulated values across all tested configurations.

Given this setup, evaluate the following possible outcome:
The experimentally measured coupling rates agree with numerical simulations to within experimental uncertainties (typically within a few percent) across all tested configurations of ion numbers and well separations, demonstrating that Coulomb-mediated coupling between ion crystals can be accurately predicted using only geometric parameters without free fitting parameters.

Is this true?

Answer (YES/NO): YES